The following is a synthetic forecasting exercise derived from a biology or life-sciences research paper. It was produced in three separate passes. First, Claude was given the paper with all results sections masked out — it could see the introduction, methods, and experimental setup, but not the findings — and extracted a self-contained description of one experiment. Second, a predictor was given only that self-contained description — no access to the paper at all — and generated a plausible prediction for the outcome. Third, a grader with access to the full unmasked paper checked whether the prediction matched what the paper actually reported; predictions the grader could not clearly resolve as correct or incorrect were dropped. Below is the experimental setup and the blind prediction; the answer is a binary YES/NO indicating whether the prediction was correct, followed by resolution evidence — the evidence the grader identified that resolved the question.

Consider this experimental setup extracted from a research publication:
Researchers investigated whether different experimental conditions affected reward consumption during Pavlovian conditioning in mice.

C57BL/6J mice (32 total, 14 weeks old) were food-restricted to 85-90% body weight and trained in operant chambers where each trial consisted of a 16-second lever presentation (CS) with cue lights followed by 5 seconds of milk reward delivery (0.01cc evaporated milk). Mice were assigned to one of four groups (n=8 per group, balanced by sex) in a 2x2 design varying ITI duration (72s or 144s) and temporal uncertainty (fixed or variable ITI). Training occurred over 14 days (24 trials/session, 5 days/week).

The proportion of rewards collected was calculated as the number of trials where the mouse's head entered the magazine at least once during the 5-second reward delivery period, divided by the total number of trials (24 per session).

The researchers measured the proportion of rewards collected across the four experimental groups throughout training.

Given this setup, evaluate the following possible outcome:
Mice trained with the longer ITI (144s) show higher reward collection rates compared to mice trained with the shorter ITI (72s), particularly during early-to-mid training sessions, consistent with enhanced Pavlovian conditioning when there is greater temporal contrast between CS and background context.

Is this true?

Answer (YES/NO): NO